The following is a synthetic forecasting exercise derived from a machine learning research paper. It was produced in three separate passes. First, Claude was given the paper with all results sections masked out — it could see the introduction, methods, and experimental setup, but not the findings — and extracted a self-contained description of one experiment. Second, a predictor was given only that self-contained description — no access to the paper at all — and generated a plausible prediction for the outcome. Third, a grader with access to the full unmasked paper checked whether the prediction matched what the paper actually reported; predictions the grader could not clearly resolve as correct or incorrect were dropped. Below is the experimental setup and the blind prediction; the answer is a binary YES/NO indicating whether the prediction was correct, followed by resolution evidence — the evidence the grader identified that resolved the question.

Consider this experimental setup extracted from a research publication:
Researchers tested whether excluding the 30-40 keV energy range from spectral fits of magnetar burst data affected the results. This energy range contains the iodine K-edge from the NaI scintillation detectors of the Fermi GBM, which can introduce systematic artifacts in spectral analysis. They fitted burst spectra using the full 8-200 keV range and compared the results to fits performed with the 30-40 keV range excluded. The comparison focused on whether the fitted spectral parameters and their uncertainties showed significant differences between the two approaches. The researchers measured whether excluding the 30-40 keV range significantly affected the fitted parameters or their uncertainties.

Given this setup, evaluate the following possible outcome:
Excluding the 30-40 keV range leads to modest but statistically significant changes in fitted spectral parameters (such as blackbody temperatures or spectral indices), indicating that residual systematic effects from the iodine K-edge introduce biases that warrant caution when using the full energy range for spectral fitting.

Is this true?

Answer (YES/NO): NO